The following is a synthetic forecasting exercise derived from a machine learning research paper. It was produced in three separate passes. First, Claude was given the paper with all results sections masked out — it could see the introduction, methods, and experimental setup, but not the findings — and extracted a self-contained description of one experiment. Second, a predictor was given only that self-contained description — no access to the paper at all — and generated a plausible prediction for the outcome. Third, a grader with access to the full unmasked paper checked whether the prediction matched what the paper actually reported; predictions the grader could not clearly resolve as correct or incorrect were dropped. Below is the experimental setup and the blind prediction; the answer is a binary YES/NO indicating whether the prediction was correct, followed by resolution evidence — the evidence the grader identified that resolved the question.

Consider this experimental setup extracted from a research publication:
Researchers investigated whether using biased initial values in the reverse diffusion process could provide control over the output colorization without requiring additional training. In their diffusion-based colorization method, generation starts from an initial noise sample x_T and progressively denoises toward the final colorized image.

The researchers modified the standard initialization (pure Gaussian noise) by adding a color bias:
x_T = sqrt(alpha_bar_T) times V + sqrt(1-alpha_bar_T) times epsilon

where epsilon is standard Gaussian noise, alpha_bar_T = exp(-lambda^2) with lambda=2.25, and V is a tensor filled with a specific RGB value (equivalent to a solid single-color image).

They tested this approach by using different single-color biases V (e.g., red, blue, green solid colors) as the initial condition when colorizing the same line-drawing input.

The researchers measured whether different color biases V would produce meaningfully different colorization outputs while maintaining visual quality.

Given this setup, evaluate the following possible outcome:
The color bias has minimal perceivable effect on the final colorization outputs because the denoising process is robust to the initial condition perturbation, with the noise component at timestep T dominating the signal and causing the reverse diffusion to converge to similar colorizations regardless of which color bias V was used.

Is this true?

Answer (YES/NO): NO